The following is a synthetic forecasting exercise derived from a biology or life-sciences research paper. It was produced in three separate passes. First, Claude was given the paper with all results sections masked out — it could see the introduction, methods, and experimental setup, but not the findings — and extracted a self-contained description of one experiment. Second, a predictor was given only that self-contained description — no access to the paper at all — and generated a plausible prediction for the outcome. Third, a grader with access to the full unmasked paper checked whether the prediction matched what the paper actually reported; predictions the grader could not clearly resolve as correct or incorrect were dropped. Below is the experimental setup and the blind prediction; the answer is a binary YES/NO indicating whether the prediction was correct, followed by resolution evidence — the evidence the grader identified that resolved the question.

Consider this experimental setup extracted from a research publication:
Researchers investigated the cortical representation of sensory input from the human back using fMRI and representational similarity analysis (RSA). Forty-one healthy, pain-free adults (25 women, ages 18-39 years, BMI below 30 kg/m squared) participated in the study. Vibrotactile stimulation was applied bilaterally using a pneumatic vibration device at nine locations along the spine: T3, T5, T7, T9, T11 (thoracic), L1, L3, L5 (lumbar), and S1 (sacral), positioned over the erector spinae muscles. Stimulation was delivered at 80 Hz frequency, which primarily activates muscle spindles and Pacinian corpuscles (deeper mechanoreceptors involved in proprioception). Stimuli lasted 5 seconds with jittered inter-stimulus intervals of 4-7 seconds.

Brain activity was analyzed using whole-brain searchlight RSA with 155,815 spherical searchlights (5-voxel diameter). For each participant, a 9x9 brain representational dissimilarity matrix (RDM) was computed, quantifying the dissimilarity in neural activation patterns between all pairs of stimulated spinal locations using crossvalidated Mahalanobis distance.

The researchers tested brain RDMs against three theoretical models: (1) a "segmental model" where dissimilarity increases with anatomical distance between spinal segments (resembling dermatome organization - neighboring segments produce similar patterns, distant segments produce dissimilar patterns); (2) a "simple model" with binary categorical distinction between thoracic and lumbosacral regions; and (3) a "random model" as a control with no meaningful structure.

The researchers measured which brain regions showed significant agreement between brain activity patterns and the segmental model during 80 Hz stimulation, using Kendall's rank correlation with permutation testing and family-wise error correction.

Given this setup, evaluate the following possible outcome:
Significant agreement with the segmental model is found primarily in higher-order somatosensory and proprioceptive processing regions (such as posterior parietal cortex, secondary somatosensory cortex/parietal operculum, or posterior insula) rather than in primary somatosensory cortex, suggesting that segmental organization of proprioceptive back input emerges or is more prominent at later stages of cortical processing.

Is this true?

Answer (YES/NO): NO